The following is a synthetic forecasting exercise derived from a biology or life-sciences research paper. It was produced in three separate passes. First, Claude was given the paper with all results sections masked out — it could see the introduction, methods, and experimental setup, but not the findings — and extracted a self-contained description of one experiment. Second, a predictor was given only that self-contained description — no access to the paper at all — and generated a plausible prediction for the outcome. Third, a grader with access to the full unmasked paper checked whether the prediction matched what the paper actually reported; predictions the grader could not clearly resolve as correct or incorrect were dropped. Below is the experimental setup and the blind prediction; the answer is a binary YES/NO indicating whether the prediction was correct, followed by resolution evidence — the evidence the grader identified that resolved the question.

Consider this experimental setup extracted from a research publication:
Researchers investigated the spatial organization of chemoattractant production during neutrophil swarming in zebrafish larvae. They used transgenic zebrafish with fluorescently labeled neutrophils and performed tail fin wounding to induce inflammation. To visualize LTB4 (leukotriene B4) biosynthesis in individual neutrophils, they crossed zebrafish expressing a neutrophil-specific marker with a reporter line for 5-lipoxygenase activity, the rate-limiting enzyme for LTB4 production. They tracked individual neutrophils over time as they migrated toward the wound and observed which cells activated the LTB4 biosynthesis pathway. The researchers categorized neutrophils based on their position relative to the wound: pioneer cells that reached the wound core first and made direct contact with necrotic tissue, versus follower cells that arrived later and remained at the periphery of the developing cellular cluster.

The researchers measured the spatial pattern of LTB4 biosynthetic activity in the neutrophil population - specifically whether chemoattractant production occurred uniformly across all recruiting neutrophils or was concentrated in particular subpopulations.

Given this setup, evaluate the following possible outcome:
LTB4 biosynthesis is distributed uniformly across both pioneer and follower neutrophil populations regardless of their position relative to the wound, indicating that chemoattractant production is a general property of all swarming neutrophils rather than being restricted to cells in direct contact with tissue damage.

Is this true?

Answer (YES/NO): NO